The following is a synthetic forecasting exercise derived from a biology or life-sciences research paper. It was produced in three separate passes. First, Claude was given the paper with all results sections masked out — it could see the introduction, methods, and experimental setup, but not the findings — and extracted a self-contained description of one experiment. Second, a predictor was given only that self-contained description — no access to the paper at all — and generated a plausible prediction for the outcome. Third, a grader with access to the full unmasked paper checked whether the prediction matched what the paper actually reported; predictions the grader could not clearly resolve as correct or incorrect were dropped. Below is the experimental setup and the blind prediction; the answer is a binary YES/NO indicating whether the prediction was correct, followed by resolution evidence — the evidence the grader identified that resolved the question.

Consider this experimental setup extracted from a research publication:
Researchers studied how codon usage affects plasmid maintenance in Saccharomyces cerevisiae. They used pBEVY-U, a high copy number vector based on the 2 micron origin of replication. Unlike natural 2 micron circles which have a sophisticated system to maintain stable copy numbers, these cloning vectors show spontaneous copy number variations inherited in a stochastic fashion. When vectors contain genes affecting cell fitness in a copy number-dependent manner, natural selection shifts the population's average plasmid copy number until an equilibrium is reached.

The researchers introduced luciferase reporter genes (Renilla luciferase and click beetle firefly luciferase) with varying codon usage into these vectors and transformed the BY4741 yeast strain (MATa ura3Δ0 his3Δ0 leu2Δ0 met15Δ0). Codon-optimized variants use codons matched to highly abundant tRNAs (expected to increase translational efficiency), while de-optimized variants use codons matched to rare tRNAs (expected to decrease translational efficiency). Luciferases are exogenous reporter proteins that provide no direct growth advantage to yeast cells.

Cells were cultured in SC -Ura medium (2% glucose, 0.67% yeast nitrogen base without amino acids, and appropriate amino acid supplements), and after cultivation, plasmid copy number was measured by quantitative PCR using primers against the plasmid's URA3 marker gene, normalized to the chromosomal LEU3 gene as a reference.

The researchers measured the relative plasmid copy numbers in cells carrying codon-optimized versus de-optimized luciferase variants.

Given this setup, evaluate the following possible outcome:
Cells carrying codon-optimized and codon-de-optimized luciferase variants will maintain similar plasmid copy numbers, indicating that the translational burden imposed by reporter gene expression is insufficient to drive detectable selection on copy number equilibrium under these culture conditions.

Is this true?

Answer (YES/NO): NO